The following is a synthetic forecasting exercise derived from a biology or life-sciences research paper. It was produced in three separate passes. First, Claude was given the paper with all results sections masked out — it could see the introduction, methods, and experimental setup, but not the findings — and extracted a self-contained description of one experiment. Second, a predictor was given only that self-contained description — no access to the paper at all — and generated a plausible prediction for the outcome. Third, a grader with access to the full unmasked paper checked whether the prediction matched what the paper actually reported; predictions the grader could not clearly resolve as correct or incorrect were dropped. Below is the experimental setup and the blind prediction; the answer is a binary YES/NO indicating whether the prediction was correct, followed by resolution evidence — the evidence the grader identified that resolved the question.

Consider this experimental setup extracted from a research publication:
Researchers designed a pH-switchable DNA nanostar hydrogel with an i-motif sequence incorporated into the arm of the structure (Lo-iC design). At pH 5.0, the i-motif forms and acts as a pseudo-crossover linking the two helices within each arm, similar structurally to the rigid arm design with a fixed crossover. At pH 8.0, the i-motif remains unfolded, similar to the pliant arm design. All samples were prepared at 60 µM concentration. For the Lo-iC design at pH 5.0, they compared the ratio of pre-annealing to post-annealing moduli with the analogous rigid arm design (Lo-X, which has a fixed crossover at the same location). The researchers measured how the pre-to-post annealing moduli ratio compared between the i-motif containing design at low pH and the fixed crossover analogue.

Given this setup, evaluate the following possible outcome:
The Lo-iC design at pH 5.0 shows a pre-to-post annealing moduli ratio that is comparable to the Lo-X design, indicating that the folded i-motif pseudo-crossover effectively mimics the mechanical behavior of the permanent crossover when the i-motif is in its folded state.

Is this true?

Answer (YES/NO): NO